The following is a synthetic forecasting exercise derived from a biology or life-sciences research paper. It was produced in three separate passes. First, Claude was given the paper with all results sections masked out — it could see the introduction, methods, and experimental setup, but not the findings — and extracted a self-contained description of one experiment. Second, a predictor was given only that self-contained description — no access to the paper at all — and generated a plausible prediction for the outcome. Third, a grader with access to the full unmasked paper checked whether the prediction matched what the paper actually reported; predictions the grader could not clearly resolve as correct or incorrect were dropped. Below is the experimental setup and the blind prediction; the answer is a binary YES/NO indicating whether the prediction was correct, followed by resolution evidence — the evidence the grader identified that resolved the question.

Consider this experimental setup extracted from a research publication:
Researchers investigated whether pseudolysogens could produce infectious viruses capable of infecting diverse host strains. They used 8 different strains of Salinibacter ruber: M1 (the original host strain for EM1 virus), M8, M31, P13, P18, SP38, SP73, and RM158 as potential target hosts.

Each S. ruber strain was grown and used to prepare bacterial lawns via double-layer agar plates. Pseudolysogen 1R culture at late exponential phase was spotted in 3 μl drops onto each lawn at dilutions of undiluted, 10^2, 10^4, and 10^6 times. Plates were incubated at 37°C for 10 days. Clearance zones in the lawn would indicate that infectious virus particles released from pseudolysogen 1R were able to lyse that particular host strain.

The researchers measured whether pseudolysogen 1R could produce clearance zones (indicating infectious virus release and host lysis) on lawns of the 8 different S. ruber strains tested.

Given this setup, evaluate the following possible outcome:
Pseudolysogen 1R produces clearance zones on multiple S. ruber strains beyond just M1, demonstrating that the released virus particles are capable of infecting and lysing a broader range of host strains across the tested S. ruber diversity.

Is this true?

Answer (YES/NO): NO